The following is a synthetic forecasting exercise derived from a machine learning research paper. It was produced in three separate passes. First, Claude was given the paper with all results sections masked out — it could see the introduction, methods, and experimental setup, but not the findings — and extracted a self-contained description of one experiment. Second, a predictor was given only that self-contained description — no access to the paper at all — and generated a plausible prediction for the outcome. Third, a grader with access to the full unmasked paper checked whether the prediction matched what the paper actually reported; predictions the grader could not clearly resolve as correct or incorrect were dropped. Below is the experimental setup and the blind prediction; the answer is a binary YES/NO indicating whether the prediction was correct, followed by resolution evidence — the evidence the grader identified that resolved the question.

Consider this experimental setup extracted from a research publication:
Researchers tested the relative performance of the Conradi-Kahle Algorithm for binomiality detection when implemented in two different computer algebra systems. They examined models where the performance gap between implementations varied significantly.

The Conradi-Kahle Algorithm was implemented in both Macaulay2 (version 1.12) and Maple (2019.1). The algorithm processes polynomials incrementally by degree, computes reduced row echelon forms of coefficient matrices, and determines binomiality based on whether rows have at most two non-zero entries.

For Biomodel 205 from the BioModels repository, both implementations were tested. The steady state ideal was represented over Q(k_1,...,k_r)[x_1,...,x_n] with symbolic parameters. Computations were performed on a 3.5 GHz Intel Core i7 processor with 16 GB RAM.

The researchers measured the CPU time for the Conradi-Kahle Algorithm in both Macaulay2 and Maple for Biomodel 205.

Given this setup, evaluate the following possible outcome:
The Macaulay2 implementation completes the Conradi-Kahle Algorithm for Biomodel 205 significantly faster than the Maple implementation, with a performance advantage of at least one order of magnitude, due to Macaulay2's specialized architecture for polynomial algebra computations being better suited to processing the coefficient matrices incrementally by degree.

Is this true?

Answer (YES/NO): YES